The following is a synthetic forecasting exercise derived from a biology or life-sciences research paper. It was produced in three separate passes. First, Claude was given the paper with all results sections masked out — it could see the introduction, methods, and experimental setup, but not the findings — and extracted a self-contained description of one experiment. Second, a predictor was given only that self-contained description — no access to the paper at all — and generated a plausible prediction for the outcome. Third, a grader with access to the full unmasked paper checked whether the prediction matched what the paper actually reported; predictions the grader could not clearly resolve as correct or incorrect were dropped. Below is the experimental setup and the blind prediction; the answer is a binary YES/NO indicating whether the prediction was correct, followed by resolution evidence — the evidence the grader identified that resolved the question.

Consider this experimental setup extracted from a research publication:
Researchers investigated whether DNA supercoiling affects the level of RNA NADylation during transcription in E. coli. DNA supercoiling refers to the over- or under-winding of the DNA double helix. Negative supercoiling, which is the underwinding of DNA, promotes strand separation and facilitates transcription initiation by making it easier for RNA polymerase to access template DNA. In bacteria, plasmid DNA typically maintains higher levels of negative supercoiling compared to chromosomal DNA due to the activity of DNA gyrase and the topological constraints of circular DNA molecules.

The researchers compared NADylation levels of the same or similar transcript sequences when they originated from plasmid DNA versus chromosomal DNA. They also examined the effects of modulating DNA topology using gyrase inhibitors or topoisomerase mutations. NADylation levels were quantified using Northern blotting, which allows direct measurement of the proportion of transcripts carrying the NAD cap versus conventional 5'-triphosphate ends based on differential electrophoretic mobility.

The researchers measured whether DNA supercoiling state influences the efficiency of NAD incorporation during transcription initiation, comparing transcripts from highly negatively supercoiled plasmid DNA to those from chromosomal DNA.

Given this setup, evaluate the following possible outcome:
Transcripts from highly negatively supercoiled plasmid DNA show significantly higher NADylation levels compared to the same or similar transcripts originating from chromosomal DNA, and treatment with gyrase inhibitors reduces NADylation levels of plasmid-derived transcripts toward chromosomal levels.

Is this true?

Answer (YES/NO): YES